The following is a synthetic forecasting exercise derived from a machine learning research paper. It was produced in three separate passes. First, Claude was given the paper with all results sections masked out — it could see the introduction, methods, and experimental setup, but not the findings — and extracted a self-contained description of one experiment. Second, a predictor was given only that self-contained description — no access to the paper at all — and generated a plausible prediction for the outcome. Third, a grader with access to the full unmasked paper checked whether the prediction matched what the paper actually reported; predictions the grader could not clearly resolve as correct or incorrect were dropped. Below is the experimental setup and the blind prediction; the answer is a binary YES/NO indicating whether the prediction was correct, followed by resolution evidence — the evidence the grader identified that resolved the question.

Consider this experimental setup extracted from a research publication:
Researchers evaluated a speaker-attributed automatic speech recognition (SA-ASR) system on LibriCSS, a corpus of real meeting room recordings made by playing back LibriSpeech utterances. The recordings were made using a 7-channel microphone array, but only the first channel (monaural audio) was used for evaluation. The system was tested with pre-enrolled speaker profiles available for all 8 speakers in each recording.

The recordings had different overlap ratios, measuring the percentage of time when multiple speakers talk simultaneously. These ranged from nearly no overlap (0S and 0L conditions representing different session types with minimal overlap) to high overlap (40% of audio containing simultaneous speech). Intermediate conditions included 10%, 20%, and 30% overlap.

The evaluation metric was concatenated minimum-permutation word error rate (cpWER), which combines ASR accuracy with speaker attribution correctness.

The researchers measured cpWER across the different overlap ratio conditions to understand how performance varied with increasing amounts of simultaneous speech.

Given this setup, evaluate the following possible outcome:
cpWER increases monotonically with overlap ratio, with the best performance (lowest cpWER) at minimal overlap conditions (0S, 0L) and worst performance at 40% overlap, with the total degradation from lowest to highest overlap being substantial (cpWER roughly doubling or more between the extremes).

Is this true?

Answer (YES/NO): NO